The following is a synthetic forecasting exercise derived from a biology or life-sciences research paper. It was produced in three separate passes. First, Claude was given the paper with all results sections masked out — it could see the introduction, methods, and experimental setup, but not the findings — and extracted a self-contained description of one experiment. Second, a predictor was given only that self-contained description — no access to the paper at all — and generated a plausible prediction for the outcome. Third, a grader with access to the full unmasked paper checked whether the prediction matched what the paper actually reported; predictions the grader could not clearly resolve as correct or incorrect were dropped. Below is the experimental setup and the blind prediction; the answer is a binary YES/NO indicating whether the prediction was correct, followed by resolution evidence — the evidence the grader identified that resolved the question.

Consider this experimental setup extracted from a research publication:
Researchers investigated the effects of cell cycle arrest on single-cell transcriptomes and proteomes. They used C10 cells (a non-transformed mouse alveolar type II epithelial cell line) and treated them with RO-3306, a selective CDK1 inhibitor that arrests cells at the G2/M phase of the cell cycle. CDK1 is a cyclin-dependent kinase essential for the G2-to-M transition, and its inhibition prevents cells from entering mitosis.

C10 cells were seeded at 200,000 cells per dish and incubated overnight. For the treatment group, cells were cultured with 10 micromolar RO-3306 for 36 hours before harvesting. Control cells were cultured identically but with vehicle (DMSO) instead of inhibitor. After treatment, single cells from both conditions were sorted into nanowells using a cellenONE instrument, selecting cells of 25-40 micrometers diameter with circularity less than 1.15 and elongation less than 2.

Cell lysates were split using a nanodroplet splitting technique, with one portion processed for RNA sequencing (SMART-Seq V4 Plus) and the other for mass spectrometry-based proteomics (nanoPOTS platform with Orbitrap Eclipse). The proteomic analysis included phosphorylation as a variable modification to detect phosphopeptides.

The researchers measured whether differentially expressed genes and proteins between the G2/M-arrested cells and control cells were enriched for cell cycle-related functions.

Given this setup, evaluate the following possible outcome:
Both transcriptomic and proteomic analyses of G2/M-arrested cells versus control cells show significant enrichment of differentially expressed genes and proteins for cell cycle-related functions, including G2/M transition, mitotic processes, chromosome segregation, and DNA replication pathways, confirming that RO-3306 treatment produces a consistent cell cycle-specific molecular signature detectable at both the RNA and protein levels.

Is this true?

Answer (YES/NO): NO